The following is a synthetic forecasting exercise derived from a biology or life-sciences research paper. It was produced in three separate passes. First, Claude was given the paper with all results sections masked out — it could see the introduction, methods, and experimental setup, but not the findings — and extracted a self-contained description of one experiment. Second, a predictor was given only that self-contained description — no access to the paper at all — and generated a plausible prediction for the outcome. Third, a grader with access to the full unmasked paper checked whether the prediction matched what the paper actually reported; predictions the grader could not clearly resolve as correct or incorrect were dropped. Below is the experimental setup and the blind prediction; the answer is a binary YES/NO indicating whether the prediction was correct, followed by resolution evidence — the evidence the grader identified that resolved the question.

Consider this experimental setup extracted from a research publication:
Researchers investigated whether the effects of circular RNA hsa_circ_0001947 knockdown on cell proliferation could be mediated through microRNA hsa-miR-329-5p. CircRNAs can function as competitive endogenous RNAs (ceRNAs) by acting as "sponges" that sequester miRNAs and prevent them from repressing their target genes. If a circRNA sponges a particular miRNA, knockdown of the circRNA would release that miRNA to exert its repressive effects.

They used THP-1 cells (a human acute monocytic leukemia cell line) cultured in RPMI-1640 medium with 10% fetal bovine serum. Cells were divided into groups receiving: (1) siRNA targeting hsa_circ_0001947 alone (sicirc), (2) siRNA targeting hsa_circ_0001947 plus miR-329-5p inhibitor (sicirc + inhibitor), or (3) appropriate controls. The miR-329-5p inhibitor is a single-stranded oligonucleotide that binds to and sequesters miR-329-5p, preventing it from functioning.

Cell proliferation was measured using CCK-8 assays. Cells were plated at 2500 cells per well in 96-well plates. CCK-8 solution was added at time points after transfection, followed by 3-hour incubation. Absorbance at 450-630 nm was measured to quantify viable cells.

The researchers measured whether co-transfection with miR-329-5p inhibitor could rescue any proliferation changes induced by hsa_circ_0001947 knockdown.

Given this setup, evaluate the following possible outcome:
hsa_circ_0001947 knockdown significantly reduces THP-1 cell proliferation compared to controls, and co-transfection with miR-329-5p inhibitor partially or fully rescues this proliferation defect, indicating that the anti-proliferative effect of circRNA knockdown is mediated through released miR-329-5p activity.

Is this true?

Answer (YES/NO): NO